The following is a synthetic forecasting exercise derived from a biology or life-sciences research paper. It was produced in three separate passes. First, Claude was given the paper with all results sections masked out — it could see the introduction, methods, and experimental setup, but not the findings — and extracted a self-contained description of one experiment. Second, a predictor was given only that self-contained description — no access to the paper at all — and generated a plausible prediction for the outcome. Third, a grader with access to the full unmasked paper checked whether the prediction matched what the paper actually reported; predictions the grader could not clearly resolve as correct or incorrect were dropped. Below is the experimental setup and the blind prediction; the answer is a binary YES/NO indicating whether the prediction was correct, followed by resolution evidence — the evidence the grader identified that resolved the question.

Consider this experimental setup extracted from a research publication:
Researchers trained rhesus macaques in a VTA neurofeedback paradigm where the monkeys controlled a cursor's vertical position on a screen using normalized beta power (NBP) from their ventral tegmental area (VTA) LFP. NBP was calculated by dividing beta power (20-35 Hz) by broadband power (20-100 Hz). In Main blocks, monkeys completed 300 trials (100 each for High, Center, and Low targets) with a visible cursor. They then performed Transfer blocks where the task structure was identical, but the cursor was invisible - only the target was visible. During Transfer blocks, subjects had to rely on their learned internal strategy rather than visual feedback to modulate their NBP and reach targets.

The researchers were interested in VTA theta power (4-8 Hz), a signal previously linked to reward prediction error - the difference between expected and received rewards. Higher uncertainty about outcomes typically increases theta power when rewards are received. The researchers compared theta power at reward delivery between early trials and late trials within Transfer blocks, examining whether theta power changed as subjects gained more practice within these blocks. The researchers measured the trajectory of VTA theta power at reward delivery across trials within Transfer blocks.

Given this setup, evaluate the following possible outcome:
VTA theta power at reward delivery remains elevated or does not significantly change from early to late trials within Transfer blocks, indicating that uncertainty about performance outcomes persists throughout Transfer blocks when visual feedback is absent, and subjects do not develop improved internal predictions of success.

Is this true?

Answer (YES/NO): NO